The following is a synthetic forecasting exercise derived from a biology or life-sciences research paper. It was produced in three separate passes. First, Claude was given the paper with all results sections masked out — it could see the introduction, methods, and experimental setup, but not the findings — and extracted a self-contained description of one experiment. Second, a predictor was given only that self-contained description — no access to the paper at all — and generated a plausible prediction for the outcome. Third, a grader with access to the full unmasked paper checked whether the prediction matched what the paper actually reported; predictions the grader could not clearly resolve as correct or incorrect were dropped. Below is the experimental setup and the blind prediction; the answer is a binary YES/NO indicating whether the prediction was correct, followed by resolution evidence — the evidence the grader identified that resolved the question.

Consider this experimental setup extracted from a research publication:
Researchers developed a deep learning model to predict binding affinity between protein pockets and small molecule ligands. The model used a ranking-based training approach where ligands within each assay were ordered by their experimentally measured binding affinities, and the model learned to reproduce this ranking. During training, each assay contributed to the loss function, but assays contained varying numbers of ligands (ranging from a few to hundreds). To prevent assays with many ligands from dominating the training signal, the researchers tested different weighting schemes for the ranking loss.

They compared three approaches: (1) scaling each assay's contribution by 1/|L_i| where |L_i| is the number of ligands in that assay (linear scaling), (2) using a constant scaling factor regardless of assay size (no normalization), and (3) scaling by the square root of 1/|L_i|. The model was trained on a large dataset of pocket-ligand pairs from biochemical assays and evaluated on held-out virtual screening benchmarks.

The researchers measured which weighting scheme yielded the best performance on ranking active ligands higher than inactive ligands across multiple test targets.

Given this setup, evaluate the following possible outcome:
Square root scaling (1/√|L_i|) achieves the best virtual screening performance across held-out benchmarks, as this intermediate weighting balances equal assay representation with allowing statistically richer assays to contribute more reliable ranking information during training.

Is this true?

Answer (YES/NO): YES